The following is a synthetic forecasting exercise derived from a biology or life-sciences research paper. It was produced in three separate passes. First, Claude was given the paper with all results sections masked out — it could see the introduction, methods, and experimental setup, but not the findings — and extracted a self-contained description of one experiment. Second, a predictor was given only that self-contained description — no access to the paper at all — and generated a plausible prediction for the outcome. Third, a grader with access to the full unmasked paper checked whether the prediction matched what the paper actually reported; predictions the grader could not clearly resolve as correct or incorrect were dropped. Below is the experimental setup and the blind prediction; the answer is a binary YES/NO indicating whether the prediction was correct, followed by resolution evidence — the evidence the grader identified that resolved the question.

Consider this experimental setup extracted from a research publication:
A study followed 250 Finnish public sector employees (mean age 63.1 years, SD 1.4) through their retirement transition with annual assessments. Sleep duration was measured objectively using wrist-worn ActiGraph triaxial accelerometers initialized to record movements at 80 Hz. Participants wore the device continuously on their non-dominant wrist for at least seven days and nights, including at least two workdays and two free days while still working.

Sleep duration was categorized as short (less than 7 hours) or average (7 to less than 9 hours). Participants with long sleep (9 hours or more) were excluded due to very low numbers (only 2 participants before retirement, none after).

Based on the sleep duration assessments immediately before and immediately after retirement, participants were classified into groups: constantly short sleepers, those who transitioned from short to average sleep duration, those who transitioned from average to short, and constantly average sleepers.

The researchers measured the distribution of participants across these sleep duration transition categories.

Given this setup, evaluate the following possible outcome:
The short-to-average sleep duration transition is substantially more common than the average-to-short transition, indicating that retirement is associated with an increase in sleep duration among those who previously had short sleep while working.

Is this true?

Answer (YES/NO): YES